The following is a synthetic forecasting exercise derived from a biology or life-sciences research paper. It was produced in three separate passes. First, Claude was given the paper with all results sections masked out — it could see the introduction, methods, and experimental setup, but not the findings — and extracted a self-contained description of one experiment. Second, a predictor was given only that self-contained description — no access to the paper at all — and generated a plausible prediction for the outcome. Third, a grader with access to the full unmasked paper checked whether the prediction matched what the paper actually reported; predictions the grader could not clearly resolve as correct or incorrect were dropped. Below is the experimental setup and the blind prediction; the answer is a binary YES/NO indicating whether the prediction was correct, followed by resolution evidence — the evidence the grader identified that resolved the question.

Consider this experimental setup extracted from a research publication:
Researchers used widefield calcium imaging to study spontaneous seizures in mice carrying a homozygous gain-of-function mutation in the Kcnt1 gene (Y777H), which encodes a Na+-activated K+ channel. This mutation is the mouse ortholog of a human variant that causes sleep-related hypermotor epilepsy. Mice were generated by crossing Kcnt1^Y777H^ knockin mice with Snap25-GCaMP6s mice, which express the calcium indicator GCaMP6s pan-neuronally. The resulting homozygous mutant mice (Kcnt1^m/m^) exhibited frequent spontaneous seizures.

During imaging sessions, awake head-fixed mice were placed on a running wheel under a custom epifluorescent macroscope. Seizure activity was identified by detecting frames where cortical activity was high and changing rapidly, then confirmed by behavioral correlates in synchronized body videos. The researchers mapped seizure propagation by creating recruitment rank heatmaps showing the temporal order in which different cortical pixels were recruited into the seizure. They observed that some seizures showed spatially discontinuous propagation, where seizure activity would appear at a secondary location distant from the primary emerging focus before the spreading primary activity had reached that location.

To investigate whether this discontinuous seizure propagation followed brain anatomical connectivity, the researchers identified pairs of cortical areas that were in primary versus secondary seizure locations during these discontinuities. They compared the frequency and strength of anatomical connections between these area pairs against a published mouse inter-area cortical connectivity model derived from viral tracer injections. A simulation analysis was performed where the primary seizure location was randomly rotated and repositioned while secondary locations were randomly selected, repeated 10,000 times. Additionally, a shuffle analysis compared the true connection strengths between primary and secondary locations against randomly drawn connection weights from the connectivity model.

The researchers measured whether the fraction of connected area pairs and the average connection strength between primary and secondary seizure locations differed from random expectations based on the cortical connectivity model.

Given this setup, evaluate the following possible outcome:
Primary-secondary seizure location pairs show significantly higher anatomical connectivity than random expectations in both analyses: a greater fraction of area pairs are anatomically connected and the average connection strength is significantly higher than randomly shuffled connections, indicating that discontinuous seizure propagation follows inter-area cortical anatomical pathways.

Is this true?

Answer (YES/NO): YES